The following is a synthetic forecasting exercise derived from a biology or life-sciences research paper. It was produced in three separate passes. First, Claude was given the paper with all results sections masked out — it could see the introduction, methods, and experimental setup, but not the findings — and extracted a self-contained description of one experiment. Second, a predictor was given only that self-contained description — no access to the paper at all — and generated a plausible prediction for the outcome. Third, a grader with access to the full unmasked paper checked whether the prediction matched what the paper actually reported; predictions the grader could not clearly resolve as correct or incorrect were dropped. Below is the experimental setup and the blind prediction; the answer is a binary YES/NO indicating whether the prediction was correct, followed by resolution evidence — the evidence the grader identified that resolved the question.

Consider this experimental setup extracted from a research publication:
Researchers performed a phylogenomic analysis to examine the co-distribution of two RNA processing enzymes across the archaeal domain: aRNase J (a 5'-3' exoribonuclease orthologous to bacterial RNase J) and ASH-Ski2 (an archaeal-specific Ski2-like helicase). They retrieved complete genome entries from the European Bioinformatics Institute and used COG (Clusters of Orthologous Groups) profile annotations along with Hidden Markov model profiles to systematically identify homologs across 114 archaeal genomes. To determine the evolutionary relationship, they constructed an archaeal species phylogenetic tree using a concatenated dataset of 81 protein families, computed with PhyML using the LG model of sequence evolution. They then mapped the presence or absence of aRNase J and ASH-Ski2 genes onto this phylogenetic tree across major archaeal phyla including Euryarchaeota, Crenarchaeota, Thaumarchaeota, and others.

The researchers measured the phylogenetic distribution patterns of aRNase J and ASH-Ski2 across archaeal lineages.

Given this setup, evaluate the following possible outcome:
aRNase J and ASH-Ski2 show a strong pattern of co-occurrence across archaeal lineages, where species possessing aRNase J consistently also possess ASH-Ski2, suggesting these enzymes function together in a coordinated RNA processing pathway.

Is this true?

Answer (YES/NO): YES